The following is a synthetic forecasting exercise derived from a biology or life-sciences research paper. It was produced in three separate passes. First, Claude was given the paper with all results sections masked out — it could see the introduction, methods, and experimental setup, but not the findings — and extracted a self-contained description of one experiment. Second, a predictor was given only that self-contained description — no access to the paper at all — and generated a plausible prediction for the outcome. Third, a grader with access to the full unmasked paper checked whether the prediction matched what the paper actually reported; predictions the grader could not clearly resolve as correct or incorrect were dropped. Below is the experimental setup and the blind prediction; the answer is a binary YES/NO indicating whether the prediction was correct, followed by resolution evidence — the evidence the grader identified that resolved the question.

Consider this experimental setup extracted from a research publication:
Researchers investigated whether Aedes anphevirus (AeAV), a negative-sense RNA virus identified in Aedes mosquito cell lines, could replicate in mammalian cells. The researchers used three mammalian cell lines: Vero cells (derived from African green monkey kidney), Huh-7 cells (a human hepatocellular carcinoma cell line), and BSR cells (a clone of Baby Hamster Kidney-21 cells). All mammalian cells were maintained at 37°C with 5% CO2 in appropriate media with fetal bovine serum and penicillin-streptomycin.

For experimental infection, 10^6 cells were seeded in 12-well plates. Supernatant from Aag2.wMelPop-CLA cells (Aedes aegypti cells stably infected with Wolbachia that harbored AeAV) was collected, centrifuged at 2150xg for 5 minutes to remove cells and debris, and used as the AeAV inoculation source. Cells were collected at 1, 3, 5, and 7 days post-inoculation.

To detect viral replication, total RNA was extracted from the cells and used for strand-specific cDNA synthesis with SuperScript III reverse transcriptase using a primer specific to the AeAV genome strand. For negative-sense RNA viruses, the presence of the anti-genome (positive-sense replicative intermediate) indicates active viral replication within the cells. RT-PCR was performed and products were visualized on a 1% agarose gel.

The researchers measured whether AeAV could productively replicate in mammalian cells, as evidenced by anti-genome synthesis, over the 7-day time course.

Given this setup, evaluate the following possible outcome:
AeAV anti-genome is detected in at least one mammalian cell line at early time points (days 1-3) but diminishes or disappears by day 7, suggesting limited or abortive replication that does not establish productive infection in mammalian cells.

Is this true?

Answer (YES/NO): NO